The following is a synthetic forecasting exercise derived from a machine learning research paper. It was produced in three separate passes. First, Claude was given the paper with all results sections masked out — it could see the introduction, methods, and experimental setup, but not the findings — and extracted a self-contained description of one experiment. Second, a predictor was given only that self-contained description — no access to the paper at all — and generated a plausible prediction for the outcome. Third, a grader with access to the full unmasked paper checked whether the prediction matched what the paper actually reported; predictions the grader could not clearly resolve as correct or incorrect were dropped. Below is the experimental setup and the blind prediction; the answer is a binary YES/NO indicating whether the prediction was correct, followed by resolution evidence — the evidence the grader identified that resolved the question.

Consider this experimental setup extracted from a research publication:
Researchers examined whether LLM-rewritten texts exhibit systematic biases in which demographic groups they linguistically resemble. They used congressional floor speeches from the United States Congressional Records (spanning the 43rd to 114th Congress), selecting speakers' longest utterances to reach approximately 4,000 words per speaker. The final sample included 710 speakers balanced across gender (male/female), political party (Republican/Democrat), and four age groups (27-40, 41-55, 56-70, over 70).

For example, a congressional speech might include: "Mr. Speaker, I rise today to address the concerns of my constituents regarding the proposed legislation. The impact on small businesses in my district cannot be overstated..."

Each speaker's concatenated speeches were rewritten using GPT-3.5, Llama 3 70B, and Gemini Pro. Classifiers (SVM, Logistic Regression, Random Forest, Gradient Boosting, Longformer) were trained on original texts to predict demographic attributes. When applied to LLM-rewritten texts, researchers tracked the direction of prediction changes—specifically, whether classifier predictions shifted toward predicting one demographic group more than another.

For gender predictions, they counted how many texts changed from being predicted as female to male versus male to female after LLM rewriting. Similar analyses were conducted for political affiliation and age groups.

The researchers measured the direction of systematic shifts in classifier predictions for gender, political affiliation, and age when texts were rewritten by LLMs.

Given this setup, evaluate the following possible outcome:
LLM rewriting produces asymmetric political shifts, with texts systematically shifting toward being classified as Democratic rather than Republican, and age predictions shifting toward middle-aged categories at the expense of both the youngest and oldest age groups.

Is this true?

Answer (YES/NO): NO